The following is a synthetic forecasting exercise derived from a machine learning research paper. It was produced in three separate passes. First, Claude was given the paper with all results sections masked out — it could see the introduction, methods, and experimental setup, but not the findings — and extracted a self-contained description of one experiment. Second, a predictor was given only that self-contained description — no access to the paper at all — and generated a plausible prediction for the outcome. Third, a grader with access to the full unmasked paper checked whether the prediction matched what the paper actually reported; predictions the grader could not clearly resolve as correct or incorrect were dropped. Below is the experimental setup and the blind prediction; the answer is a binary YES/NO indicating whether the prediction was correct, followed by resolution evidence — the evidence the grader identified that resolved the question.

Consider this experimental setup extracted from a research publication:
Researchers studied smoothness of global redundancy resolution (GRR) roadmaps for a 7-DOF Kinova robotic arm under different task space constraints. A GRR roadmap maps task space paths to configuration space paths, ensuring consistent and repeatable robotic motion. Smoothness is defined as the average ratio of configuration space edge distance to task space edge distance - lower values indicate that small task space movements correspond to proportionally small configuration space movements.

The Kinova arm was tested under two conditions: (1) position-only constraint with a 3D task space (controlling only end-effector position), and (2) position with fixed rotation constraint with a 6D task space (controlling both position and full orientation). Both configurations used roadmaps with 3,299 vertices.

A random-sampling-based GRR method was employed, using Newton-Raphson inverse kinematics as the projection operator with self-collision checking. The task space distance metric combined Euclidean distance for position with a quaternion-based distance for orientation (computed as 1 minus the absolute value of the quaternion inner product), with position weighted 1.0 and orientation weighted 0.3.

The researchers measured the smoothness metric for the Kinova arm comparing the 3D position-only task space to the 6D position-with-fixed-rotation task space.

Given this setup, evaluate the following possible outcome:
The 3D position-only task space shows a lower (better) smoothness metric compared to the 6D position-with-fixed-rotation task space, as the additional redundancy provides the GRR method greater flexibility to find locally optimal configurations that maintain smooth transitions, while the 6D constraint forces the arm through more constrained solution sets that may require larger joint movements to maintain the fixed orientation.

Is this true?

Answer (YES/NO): YES